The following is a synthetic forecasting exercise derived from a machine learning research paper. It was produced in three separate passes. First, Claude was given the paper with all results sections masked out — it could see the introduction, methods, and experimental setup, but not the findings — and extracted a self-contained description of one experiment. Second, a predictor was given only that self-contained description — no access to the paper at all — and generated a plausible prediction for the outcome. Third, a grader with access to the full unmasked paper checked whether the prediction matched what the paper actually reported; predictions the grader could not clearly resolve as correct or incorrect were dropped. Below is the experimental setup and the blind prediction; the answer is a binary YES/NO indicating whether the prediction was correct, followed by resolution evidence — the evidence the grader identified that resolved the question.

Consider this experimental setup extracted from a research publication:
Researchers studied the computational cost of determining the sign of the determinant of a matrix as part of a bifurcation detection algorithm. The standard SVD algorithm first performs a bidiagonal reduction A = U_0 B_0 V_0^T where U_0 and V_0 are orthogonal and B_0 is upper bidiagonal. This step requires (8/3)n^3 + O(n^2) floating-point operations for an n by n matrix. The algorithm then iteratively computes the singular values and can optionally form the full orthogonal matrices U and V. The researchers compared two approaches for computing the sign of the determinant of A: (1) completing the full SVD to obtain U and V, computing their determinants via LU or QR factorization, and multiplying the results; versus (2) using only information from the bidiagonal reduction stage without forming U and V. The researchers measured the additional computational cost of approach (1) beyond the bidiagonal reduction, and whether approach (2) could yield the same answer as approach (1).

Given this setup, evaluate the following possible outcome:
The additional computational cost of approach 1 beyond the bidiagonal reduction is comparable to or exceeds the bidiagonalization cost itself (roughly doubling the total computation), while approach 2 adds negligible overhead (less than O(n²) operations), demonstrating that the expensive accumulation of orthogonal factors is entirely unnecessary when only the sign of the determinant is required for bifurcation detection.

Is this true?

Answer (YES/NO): NO